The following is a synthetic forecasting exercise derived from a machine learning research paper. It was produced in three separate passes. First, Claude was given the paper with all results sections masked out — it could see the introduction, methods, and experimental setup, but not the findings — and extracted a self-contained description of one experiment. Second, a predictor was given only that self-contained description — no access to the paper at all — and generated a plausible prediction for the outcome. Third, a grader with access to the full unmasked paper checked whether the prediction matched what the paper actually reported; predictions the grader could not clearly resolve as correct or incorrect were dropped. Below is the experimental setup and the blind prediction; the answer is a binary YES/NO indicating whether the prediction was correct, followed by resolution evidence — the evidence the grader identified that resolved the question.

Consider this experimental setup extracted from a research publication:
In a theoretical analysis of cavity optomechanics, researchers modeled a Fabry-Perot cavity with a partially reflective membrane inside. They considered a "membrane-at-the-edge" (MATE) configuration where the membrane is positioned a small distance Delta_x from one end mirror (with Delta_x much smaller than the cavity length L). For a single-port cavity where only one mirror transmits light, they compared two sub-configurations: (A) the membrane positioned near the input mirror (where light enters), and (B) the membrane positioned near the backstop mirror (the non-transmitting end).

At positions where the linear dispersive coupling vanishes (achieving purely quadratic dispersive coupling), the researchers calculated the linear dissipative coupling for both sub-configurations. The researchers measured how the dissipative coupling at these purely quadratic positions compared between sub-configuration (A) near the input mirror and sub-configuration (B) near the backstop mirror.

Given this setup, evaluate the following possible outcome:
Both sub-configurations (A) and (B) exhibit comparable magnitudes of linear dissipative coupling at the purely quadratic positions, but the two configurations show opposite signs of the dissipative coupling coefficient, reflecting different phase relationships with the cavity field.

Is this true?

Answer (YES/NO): NO